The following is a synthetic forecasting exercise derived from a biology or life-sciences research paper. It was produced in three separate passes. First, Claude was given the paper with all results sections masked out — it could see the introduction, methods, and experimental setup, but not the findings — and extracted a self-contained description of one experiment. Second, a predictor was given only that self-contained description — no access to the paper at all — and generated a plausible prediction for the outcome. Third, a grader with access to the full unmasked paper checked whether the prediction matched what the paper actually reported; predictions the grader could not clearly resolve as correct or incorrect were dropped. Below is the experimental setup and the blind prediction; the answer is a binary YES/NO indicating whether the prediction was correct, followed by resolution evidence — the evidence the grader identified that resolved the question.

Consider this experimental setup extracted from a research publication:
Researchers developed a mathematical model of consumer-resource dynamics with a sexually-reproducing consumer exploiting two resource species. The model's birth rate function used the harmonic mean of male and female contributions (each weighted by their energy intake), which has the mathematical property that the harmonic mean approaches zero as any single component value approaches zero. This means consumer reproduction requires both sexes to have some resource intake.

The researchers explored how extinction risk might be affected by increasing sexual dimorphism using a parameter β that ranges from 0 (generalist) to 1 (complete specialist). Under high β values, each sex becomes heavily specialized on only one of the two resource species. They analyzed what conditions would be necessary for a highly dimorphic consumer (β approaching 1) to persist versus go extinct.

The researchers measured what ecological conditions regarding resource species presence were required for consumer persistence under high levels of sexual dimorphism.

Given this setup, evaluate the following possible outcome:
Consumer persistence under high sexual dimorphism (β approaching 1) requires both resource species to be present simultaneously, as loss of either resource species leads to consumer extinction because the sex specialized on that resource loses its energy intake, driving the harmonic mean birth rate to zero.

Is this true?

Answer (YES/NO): YES